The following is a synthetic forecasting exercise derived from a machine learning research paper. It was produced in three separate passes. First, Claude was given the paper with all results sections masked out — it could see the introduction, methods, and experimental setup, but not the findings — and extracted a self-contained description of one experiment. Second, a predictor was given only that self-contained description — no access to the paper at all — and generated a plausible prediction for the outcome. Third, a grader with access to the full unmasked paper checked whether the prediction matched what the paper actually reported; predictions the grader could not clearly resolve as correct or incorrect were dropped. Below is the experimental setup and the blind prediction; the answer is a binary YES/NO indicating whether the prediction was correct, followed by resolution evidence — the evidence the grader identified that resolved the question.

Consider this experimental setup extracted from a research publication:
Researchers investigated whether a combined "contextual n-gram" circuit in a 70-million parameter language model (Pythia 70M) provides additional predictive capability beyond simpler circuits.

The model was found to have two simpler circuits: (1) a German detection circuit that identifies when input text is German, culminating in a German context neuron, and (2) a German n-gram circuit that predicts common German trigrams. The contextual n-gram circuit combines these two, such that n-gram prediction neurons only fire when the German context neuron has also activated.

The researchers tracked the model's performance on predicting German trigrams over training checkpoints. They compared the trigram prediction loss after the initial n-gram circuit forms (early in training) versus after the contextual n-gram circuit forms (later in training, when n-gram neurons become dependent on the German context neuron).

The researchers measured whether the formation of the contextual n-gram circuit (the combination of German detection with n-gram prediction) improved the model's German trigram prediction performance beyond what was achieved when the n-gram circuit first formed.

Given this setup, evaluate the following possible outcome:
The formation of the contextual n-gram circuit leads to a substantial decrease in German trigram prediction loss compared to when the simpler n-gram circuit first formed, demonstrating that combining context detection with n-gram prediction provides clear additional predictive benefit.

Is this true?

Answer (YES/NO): NO